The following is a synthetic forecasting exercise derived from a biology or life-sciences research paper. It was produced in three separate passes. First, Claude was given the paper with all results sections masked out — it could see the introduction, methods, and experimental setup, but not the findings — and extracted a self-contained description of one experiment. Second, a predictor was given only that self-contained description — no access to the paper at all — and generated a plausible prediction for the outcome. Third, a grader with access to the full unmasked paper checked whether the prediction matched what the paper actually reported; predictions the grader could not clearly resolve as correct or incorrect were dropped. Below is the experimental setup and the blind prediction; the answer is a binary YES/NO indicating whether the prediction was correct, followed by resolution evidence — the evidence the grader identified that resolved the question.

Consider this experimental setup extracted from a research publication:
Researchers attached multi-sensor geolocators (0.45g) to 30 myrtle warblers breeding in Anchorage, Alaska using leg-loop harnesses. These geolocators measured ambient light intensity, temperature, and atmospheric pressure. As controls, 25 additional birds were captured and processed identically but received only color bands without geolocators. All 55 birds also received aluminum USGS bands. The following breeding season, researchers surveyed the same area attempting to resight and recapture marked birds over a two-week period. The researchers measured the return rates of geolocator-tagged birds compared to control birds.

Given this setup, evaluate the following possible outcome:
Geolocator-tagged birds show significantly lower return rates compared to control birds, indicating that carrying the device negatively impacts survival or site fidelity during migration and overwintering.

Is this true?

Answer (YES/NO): NO